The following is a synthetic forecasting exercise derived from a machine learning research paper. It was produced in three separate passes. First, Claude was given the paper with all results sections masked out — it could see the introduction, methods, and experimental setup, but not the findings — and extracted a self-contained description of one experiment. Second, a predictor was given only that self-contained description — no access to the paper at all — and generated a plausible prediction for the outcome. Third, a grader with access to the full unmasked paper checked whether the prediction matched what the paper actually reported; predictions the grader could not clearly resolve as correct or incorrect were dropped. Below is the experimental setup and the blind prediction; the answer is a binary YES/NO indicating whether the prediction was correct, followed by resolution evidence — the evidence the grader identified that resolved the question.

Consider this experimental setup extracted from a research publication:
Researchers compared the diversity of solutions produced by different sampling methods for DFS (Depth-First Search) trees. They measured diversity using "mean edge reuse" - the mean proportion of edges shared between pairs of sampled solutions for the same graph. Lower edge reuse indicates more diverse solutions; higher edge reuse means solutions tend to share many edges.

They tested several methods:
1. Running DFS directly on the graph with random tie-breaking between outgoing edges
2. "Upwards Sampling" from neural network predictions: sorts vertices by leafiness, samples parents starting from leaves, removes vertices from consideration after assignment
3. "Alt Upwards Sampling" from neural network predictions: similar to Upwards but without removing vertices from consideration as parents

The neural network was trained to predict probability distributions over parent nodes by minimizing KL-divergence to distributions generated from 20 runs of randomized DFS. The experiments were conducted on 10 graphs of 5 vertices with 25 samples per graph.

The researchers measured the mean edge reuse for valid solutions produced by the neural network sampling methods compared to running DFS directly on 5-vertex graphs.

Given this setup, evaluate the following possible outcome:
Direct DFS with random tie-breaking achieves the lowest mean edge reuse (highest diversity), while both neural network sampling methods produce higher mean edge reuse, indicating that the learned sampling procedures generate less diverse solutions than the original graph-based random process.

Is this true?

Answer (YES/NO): NO